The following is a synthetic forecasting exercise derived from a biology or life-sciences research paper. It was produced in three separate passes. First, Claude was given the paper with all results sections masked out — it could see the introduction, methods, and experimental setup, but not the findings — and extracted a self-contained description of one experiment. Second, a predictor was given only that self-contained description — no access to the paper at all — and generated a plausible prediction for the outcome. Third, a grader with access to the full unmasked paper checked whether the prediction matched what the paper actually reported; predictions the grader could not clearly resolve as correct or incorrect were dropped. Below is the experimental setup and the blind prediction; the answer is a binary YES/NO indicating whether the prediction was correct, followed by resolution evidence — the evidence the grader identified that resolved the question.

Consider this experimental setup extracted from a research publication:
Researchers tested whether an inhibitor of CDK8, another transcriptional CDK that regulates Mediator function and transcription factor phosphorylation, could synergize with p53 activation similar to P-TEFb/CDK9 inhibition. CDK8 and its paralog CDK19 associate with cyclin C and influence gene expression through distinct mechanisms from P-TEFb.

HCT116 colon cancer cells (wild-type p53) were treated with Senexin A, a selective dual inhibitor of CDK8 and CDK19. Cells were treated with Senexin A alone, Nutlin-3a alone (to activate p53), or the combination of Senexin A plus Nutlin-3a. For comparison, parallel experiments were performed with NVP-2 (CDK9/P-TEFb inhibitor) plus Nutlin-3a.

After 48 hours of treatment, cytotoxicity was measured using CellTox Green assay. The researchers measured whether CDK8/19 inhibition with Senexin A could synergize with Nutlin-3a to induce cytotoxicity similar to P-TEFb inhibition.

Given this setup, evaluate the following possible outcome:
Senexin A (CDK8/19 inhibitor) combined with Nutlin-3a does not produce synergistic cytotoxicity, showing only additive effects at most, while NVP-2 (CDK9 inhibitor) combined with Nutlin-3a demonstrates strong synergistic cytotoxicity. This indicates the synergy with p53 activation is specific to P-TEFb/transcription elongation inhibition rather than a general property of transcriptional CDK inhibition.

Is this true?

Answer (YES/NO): YES